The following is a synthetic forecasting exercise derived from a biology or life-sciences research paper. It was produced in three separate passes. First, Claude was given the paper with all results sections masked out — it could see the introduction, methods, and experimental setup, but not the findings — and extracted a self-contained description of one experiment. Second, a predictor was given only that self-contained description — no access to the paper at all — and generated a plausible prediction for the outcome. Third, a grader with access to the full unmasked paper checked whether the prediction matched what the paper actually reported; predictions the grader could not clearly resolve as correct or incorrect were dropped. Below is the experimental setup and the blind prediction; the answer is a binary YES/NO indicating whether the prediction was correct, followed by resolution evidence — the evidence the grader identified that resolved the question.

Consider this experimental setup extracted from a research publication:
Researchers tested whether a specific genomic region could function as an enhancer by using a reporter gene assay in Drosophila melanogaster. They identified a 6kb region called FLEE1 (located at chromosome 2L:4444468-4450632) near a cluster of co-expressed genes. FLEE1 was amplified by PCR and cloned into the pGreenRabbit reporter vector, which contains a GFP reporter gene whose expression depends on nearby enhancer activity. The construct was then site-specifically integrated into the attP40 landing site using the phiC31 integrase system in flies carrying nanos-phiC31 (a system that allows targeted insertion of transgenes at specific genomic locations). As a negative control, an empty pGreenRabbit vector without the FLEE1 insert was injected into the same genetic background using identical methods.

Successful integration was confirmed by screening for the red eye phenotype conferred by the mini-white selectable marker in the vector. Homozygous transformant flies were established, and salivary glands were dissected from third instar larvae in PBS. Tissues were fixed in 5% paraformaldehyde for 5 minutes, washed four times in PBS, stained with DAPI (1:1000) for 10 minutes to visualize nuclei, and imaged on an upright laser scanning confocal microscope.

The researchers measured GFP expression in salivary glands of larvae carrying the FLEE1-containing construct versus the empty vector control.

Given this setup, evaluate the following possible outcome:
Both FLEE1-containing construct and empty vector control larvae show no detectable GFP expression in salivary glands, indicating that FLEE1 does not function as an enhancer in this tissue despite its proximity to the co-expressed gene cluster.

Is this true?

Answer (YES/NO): NO